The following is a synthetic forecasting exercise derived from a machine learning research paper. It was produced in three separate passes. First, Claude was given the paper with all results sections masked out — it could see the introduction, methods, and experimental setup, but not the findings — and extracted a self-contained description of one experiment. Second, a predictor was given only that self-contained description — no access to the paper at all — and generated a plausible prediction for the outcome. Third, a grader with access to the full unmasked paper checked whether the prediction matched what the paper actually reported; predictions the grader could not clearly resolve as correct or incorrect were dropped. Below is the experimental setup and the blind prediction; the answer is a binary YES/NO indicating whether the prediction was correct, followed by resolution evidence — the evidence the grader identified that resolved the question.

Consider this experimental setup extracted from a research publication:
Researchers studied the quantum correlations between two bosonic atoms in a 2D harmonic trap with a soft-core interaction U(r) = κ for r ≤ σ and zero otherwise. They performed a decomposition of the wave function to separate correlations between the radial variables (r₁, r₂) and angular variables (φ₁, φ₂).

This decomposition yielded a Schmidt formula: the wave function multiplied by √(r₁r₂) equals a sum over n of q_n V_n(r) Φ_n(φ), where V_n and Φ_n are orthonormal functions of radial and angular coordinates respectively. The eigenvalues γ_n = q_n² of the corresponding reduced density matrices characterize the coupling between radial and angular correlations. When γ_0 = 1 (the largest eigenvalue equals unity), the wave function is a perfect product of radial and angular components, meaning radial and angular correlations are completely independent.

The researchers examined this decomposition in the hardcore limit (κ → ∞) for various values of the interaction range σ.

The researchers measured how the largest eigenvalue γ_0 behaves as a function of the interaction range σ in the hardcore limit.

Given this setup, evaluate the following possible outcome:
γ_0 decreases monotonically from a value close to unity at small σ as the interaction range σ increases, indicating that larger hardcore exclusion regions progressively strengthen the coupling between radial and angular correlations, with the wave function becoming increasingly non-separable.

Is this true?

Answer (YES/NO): NO